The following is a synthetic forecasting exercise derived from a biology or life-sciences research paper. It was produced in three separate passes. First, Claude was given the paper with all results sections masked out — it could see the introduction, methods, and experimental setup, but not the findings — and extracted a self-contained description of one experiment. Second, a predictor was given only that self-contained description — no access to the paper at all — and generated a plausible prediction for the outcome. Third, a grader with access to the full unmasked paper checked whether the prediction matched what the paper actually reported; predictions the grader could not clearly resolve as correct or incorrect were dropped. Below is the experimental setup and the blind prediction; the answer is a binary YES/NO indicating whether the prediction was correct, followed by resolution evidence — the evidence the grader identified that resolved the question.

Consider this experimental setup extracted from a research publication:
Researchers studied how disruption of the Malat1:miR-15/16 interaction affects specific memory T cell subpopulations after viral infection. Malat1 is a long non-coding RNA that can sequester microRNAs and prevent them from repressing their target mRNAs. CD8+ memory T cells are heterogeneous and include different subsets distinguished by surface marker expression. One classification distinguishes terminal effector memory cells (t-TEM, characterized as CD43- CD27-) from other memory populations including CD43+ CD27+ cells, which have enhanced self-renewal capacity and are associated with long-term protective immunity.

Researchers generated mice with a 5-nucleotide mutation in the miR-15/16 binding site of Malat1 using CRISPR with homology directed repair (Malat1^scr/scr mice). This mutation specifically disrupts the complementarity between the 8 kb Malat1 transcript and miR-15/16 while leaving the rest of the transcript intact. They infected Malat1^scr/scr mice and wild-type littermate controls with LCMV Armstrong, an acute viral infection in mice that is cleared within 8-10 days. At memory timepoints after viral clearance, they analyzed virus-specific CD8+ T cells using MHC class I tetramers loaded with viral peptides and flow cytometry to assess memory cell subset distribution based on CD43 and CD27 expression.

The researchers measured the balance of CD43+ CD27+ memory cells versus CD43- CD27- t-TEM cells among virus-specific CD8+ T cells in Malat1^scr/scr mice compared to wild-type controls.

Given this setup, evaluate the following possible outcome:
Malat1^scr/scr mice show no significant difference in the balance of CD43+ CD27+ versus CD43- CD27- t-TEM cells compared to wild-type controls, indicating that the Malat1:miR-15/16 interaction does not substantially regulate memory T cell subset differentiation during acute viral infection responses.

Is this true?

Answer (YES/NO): NO